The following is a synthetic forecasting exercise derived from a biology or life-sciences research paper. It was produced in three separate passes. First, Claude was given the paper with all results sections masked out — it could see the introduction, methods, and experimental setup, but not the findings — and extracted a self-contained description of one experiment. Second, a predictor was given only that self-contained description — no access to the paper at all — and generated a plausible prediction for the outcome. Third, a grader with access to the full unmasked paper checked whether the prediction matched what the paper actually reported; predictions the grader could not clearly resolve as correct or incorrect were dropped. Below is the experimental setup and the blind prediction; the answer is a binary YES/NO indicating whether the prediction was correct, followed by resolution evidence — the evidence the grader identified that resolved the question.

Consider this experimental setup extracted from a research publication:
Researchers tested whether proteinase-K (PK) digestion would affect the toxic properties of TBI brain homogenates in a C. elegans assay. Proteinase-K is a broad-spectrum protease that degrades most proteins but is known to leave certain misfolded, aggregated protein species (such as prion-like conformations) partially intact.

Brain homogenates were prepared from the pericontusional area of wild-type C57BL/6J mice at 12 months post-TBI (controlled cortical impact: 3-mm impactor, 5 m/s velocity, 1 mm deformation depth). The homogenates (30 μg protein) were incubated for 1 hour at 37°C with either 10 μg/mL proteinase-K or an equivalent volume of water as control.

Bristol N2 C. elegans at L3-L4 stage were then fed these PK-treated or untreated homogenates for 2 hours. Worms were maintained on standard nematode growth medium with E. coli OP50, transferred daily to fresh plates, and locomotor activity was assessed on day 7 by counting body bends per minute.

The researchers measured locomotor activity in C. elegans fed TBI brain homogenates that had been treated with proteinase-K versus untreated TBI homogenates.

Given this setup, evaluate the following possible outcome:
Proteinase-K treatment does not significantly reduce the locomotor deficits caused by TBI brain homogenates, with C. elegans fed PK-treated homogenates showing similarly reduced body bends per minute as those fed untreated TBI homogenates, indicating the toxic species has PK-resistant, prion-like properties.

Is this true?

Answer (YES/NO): NO